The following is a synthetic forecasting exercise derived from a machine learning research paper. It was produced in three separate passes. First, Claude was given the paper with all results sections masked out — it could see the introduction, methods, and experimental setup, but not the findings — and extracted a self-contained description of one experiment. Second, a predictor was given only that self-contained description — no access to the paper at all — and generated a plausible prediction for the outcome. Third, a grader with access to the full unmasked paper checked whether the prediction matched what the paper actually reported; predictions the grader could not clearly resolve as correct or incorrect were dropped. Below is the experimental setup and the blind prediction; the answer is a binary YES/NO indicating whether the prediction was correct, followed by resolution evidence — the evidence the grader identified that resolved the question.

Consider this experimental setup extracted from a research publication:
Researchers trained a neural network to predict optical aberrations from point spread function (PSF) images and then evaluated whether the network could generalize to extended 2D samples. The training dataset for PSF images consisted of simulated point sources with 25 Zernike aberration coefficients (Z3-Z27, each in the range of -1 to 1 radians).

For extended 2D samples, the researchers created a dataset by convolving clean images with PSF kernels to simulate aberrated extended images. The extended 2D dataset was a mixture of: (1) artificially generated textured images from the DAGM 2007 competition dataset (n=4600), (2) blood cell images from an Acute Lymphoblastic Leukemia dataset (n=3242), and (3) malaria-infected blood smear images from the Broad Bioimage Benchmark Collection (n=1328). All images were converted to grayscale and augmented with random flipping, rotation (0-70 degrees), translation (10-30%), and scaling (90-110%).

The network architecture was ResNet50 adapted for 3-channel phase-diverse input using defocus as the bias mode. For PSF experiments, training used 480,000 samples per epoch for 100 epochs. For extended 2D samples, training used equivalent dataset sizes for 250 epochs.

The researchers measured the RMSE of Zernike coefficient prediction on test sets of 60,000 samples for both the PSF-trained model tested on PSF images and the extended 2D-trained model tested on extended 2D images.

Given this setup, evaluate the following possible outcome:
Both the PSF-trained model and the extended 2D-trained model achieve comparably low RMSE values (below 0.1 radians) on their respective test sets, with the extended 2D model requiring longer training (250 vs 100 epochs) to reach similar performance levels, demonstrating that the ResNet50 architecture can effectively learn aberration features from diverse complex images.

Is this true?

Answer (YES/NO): NO